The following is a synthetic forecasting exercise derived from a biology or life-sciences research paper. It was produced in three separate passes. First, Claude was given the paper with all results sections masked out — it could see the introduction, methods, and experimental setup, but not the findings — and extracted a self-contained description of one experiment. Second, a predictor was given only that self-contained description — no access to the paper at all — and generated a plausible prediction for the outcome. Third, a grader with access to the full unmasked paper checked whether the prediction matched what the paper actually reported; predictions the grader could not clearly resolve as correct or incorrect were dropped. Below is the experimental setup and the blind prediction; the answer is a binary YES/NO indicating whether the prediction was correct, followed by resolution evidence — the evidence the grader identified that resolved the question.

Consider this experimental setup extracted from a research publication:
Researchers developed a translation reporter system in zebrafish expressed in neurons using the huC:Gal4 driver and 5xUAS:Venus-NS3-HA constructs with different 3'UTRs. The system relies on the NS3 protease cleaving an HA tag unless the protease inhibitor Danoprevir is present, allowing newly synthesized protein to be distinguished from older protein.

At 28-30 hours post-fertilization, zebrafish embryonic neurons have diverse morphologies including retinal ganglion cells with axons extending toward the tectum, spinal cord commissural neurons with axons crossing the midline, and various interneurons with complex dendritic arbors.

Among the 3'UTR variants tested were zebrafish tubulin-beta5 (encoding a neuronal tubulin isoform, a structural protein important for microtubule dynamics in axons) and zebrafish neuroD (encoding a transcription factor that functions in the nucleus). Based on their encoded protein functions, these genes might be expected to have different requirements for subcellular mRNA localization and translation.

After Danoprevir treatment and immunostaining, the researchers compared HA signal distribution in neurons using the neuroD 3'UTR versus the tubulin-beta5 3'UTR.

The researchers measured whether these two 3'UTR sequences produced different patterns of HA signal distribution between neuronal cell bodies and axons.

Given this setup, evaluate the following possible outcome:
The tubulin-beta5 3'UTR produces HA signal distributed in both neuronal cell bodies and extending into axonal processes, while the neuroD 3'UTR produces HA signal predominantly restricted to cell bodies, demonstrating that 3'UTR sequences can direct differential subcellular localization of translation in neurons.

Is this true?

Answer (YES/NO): YES